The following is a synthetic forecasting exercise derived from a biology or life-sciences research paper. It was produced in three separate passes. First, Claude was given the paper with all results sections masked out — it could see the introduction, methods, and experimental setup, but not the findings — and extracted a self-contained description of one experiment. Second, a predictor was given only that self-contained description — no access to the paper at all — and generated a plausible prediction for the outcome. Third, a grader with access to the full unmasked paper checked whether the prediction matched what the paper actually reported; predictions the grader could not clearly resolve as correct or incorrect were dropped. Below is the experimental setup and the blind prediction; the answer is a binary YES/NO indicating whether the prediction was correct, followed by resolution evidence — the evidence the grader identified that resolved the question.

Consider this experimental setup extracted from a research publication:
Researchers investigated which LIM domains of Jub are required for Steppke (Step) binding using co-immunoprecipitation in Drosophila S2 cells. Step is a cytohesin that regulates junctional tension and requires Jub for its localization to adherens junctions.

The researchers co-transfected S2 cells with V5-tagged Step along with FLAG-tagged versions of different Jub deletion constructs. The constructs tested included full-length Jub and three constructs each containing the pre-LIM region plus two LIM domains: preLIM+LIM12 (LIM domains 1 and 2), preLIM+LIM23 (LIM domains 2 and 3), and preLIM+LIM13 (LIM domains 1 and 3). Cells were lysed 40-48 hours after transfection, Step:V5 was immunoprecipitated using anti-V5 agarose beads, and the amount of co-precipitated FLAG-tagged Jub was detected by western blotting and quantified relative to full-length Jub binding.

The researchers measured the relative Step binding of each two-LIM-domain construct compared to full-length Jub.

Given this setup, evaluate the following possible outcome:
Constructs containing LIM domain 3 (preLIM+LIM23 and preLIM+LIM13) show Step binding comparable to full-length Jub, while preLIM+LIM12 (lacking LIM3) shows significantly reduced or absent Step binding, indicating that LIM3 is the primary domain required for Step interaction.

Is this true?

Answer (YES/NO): NO